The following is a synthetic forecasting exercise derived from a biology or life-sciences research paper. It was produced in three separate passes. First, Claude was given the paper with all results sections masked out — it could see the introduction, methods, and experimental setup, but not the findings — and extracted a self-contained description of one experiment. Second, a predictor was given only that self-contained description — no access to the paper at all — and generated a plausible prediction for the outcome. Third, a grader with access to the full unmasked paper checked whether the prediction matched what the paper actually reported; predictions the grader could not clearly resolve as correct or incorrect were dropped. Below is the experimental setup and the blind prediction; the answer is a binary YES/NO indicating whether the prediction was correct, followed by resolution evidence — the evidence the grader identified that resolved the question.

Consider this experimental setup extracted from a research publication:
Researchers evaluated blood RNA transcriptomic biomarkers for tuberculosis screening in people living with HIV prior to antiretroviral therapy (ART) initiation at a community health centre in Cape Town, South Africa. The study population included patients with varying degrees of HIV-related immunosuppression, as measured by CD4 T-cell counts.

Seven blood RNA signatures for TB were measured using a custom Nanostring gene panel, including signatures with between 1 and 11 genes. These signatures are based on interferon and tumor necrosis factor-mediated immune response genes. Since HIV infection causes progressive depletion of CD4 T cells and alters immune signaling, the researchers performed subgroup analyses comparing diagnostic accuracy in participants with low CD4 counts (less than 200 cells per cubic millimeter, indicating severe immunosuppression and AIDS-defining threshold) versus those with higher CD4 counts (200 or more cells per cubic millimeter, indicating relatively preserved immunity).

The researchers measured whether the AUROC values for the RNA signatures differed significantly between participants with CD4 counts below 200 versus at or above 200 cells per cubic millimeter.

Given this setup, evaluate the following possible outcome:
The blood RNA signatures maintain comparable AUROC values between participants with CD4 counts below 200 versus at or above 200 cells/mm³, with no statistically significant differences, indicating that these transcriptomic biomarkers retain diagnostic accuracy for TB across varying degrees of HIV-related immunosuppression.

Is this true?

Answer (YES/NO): YES